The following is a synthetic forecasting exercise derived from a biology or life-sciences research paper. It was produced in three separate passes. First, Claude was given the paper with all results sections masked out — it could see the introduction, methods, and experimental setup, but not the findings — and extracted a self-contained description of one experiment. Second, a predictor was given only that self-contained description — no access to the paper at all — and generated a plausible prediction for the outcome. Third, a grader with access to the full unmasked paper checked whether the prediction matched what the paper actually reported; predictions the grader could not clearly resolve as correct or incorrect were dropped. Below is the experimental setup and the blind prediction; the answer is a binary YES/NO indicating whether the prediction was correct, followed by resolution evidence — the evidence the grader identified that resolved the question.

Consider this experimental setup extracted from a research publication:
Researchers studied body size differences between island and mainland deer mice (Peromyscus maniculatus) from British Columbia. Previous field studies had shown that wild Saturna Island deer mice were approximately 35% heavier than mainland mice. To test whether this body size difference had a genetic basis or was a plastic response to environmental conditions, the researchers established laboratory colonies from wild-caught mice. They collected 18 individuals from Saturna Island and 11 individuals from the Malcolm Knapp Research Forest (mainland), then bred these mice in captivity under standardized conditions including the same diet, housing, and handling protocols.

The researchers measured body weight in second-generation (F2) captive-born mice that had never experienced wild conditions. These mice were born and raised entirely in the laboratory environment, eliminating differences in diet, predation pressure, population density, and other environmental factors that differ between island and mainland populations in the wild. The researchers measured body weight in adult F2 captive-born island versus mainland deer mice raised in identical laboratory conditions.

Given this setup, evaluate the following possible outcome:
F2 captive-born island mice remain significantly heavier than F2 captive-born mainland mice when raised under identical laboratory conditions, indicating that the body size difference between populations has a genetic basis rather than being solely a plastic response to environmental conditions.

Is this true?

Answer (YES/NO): YES